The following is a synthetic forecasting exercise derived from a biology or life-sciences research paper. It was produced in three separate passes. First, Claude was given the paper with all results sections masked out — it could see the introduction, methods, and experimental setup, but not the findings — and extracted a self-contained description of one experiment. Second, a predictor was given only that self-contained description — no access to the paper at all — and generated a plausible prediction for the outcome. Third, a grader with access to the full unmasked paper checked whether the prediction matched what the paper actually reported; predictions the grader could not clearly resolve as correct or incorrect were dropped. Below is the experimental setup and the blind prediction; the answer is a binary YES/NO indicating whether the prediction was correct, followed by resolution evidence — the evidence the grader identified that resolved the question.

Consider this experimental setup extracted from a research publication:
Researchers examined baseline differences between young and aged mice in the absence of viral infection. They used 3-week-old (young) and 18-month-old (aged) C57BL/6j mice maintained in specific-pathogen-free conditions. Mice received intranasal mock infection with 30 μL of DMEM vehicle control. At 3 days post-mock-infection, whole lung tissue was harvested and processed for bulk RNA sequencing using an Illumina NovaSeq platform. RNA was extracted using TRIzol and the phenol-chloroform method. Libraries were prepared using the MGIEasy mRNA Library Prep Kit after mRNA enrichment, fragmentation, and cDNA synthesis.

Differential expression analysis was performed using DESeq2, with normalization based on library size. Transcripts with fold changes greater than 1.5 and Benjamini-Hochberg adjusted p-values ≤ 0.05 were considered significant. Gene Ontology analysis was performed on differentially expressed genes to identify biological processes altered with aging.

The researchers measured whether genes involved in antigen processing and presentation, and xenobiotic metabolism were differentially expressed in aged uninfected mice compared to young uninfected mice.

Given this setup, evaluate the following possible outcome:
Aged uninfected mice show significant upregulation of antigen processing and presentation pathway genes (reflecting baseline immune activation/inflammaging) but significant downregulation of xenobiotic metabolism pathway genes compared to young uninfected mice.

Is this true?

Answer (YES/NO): NO